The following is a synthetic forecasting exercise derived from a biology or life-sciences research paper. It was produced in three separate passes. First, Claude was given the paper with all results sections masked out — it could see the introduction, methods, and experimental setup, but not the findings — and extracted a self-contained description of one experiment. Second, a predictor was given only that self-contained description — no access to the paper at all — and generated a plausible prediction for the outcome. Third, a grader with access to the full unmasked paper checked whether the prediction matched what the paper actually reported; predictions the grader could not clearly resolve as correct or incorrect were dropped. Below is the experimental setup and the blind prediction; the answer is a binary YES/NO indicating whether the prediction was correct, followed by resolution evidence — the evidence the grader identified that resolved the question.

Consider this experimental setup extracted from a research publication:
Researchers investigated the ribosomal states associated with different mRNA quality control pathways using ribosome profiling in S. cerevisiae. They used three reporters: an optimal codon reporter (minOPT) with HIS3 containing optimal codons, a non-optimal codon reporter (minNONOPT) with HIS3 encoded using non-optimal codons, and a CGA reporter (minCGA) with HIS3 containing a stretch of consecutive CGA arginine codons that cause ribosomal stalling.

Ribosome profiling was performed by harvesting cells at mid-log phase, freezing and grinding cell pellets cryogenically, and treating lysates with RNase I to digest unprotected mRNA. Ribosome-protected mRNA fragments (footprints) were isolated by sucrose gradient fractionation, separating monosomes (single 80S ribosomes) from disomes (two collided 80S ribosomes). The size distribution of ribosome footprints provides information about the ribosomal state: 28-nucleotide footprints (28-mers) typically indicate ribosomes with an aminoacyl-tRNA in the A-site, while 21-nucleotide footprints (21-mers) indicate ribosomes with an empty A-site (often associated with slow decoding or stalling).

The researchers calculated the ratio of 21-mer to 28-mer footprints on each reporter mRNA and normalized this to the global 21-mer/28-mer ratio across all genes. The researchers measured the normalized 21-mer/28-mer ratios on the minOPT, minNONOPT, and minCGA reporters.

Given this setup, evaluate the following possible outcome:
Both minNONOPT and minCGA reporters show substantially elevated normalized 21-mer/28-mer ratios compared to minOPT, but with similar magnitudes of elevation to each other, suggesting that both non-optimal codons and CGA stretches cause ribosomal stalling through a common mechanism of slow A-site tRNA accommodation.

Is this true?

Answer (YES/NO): NO